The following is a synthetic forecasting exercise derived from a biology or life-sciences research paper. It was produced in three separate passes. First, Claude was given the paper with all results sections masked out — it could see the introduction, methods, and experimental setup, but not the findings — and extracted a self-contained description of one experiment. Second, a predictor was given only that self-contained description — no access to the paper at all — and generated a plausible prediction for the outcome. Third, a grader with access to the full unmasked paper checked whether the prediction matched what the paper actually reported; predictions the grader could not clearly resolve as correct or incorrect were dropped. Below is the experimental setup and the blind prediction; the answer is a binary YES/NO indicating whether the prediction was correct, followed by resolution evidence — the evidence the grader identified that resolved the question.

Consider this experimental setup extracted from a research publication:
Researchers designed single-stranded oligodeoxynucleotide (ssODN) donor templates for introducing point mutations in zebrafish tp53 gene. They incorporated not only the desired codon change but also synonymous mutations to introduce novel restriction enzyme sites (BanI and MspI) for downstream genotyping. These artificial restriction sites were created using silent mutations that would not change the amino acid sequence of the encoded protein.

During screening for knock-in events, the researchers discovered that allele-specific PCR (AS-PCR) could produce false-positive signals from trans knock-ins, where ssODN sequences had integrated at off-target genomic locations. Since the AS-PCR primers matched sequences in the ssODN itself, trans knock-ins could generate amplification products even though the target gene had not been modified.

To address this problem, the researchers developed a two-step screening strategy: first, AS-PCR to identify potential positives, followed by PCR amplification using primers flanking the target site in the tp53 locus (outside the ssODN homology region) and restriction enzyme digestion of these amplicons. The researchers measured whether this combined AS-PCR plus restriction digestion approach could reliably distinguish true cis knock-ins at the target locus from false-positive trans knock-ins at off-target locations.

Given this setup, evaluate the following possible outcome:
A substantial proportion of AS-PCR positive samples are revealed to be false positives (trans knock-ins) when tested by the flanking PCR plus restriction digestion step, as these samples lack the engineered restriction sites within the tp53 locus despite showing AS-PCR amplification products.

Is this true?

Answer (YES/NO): YES